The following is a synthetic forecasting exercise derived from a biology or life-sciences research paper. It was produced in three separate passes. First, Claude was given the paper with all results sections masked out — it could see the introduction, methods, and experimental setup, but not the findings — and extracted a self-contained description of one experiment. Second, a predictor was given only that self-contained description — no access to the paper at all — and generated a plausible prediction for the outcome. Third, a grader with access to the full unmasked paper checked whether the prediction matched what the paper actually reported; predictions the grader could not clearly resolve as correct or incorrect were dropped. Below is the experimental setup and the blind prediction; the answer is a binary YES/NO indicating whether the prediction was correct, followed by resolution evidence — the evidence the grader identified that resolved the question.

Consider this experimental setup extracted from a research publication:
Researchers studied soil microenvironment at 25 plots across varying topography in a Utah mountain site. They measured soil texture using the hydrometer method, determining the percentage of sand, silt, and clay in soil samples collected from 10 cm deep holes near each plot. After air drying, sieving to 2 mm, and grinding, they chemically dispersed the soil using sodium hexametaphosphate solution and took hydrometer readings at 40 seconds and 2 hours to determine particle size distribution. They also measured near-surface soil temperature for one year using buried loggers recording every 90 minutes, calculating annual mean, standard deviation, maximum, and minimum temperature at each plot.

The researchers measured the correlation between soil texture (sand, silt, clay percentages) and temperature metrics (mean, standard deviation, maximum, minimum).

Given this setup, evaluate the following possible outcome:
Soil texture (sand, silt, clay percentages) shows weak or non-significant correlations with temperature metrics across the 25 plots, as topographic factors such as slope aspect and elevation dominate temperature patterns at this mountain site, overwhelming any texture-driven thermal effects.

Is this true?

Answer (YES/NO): YES